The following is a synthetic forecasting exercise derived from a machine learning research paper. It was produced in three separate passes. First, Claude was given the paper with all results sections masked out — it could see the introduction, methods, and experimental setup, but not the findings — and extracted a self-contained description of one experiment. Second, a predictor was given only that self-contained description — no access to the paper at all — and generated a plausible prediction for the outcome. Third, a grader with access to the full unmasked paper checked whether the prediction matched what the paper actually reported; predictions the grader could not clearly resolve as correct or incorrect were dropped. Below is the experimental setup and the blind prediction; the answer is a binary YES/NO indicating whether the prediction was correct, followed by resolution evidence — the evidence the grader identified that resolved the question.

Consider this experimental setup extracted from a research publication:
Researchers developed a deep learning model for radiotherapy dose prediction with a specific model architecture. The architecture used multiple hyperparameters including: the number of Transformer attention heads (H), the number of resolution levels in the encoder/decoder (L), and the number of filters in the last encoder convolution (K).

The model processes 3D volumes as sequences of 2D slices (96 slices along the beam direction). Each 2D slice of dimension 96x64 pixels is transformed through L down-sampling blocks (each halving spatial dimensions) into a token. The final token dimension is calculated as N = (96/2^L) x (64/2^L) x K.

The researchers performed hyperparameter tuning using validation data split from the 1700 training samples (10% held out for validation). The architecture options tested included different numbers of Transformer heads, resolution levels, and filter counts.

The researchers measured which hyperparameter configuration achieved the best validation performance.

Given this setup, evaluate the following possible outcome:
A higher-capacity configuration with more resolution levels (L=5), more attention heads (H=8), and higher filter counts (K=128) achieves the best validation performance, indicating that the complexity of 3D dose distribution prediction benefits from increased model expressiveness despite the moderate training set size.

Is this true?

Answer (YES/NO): NO